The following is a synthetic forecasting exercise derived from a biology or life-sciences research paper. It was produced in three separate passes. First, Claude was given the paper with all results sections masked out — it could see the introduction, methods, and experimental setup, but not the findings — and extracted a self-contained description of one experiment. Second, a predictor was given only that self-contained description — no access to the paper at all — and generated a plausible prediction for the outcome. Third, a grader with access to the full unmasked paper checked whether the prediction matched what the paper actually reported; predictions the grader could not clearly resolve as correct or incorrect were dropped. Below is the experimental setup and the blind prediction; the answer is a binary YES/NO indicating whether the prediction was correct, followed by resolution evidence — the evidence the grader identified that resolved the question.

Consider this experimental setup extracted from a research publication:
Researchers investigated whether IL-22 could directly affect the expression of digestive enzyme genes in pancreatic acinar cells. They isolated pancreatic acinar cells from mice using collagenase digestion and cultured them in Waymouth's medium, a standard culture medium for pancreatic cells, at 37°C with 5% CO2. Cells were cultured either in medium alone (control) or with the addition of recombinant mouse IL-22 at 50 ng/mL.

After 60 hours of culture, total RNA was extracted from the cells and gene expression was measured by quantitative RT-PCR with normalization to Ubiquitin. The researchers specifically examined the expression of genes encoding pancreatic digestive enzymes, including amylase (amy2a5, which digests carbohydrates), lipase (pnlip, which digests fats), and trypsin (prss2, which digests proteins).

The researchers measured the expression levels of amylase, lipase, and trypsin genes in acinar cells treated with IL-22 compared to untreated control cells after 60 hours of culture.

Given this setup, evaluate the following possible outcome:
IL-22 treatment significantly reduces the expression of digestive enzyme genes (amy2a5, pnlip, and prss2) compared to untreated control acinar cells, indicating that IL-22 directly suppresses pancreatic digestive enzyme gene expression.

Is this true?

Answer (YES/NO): NO